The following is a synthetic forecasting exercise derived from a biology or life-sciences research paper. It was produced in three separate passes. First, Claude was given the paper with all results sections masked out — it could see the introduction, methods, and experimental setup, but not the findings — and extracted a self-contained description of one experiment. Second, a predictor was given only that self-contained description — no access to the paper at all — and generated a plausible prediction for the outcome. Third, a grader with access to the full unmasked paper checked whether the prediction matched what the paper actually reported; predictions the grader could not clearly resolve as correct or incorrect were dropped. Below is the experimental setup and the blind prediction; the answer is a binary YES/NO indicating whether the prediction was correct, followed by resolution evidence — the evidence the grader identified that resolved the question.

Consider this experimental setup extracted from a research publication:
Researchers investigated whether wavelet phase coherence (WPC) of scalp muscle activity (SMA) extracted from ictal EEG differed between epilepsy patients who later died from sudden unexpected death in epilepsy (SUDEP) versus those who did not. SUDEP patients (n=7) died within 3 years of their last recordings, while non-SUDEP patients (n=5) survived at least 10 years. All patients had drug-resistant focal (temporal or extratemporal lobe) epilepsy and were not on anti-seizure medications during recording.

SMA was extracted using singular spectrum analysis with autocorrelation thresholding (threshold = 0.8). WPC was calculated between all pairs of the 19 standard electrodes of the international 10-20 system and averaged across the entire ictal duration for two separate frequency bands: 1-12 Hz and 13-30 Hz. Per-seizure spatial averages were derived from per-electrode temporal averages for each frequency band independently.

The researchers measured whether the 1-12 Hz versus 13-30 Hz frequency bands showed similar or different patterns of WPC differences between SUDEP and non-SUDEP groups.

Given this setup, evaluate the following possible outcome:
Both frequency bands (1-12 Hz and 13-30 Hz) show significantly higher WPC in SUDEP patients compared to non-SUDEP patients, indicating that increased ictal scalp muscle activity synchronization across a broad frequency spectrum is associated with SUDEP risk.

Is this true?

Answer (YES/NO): YES